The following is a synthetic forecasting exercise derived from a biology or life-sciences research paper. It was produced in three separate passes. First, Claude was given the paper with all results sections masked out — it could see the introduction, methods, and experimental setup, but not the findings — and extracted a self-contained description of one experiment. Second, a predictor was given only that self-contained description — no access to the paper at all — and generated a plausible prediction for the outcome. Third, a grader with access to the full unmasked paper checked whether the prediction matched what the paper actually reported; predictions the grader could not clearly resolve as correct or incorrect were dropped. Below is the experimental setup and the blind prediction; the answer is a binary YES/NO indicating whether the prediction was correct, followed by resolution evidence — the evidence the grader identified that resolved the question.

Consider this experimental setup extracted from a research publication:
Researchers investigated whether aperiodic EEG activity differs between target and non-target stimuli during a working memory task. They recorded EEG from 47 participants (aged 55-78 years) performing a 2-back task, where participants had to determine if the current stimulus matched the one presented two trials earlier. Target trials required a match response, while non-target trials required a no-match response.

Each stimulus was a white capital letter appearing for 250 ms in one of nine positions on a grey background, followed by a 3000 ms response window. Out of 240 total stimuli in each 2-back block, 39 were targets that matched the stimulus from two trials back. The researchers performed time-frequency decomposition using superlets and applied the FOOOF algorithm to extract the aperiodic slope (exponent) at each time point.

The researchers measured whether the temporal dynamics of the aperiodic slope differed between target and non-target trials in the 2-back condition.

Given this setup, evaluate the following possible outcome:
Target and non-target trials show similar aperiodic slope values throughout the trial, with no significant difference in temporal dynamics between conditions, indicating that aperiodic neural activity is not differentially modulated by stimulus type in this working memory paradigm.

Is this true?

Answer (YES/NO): NO